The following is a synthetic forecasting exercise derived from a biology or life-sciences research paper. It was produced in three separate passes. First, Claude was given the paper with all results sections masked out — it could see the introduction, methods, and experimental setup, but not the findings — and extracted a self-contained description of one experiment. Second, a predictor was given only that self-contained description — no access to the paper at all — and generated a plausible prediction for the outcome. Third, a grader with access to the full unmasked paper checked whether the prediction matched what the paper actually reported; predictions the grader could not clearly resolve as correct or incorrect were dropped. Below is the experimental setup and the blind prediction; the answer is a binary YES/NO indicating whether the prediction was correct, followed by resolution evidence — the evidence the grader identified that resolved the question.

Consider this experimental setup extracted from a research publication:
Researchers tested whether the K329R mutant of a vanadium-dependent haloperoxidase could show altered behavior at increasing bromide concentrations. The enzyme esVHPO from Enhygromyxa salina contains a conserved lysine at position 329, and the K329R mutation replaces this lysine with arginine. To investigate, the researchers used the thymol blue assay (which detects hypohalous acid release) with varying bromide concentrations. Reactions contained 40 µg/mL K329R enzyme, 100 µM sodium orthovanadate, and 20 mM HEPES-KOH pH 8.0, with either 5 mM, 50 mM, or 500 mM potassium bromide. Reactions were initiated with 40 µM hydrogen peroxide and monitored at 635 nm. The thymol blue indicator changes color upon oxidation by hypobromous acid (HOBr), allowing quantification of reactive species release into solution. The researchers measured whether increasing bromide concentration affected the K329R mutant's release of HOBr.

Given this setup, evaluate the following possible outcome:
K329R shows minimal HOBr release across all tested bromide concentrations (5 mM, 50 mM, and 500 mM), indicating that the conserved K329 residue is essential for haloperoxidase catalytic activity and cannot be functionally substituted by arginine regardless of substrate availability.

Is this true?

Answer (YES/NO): NO